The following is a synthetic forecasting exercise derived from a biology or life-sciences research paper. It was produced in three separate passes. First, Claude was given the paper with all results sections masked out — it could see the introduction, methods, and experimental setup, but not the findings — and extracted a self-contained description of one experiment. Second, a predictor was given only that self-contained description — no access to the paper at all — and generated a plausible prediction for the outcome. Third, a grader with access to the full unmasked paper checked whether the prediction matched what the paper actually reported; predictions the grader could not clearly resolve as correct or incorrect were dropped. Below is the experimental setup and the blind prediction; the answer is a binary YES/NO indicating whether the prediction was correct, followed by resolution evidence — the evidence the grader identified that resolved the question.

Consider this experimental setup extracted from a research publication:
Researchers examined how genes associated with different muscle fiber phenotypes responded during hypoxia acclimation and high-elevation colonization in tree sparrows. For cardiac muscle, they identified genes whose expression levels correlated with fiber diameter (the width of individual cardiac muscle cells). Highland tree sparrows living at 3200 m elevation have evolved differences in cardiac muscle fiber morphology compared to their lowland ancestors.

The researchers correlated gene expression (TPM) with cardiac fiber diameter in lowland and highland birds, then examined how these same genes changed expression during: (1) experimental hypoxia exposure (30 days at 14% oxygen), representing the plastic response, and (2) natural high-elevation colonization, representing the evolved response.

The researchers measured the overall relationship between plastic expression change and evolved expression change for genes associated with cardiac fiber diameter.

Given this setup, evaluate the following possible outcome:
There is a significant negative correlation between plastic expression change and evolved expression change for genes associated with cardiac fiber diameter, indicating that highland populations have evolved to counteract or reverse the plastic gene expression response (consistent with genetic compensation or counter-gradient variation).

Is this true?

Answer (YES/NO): YES